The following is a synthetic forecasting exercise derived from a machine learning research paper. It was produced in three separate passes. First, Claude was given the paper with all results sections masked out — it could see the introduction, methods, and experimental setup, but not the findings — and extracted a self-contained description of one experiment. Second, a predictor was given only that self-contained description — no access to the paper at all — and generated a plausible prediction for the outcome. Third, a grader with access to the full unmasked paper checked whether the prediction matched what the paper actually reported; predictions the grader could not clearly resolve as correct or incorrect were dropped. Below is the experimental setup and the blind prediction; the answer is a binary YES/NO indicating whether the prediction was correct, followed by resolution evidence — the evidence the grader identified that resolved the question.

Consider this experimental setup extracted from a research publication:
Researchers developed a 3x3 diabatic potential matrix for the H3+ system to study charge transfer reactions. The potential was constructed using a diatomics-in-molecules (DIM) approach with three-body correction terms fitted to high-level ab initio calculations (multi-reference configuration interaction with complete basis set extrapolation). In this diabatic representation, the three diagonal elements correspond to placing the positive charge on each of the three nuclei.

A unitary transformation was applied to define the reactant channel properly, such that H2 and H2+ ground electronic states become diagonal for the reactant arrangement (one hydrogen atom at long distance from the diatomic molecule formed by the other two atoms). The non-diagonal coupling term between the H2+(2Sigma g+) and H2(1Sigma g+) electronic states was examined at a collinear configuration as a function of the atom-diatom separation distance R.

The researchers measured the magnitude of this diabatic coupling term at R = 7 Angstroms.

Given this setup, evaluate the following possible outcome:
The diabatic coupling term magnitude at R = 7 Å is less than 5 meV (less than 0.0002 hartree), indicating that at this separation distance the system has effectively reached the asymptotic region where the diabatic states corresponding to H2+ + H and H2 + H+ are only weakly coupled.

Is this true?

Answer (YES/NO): NO